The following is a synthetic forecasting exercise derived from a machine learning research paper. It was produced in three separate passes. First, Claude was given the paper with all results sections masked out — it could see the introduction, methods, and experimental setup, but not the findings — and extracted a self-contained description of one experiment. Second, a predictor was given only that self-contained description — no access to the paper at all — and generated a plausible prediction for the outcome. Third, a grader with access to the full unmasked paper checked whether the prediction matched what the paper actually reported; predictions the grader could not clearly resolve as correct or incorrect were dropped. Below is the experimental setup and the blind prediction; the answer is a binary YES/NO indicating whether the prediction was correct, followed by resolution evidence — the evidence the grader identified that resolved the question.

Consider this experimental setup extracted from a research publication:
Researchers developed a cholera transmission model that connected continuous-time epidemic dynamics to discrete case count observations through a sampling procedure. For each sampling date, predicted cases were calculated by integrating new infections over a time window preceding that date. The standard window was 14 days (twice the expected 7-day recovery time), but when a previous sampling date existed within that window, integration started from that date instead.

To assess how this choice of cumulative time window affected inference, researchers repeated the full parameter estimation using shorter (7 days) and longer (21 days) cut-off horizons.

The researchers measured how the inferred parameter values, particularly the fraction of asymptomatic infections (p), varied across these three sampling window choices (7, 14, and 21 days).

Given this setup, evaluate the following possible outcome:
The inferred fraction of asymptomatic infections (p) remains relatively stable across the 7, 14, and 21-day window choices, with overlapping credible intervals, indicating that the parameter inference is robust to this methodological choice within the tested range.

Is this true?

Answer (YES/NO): NO